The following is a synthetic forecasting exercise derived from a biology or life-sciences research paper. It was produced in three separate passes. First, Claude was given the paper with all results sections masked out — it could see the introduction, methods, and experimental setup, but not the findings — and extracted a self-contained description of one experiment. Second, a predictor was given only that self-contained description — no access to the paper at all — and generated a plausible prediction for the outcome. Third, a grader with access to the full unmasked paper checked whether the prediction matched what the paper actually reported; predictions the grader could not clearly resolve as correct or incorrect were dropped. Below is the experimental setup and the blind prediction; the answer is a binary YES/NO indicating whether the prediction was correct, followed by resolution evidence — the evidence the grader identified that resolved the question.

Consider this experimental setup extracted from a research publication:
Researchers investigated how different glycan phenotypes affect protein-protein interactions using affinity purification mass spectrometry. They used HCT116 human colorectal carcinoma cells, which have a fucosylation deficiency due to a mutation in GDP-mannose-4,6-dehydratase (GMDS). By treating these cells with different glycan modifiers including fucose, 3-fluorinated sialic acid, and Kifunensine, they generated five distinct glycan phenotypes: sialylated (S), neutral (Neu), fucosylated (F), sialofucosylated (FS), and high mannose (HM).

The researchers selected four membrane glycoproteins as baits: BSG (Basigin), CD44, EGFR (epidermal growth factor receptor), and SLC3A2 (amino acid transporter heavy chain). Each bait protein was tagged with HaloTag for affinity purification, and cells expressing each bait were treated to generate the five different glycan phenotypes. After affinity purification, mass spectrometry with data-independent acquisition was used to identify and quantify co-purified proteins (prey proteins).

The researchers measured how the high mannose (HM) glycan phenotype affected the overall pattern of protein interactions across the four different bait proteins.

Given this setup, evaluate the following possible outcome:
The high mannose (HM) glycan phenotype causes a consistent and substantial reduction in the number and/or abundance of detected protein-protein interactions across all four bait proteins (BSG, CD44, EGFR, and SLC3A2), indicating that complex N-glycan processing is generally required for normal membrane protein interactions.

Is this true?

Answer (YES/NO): NO